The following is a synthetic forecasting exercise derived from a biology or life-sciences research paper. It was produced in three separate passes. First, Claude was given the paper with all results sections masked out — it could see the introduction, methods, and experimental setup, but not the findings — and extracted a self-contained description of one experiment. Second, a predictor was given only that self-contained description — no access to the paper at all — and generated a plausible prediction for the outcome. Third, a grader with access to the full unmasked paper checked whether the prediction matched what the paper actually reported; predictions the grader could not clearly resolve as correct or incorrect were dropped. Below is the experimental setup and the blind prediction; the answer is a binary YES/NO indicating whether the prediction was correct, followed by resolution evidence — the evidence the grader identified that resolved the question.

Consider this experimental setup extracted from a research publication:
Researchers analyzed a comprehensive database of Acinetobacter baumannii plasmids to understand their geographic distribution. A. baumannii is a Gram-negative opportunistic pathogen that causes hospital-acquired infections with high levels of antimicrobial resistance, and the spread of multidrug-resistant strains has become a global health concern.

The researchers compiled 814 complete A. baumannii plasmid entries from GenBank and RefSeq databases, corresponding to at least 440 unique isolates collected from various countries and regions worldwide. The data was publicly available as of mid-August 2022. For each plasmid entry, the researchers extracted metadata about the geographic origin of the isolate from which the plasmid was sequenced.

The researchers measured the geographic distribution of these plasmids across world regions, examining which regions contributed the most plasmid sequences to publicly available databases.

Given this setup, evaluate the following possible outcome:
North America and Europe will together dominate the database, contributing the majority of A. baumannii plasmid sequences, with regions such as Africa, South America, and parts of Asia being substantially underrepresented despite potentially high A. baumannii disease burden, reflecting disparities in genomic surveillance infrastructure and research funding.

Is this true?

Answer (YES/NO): NO